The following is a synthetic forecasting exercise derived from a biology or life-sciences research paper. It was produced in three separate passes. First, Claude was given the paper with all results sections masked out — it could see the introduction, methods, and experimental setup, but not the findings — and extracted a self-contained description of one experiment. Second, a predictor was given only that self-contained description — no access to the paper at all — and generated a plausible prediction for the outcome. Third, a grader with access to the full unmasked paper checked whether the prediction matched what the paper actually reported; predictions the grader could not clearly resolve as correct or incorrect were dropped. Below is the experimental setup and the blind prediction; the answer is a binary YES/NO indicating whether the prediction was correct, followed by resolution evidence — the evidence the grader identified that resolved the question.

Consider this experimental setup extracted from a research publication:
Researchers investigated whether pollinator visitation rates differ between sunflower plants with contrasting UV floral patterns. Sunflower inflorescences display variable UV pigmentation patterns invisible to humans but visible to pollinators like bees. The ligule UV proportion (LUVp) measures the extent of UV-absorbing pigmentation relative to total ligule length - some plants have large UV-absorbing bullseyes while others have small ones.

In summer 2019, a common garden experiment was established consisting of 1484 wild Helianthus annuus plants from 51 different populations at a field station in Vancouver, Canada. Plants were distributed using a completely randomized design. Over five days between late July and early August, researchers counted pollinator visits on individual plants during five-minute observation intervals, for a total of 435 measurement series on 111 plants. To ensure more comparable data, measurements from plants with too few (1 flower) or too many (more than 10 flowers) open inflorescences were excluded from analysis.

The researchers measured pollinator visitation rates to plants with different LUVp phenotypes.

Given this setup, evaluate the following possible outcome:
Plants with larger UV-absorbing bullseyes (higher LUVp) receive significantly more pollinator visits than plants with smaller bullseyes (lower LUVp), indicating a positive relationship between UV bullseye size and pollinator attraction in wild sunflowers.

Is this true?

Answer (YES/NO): NO